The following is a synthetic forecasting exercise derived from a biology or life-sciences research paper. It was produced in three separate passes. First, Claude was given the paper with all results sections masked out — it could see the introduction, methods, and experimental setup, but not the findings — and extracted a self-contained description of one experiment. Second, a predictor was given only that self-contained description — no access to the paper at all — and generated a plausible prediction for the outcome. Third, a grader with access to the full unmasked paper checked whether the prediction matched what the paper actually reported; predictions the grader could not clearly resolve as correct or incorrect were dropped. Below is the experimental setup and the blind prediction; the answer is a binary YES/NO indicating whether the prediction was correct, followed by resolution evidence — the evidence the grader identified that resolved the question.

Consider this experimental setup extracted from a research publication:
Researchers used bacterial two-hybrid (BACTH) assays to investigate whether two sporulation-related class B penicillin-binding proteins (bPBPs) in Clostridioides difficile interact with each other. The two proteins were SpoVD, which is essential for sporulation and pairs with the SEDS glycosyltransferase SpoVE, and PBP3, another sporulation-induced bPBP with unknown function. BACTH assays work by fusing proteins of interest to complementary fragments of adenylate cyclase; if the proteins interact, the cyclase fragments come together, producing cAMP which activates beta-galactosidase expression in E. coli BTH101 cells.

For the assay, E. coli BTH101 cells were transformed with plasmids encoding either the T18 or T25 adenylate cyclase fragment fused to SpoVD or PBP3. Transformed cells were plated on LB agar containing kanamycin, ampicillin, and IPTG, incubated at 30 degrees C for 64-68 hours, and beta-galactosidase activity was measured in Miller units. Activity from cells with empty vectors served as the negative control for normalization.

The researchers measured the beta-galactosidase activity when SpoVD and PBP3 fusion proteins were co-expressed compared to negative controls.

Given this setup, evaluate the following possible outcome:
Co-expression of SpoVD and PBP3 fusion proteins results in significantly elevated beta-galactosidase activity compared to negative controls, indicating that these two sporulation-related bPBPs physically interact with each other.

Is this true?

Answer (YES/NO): YES